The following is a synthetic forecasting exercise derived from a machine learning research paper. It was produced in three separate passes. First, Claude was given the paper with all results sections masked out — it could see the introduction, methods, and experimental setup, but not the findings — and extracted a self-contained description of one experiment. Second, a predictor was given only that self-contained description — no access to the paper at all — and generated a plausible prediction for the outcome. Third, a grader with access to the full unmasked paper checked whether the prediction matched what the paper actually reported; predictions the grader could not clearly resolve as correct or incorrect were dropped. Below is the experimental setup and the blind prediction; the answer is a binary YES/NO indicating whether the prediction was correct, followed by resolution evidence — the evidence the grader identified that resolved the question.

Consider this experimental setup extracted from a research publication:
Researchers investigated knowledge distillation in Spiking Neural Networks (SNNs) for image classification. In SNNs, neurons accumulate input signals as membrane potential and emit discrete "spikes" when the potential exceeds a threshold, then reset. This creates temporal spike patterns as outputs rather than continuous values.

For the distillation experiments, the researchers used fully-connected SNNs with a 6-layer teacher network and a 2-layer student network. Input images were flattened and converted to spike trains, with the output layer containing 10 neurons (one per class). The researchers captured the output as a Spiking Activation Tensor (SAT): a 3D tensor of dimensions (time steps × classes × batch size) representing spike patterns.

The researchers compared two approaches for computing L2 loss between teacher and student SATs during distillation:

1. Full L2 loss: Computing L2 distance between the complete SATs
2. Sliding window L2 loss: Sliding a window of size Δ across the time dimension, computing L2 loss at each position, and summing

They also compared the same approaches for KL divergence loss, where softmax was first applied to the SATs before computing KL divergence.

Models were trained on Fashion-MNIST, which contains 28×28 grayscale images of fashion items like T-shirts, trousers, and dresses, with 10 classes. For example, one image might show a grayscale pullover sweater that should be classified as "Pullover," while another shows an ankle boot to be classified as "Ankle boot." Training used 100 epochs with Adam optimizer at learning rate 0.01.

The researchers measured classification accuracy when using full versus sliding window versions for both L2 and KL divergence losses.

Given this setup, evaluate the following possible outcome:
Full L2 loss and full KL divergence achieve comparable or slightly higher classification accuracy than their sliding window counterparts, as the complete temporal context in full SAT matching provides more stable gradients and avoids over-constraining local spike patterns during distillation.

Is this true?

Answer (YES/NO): YES